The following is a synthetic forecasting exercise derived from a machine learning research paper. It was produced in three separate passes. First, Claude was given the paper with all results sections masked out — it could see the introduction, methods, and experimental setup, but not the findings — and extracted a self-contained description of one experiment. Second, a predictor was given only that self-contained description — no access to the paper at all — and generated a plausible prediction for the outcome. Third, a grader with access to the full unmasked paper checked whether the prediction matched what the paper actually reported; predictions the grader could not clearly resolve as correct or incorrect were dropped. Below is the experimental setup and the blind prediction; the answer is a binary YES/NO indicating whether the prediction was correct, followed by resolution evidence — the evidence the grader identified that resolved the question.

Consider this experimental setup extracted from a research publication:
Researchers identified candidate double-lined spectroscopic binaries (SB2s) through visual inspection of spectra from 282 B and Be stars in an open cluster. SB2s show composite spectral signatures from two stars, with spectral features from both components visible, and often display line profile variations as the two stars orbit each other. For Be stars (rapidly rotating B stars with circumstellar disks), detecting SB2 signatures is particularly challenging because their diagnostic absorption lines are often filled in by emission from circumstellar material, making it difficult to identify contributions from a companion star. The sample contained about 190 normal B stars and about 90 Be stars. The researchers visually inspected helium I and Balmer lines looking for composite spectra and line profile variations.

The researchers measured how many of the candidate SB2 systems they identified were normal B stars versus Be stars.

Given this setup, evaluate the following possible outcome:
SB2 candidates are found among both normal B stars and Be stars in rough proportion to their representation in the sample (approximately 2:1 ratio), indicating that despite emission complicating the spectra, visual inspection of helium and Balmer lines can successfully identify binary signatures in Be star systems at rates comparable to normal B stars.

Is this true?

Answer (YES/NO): NO